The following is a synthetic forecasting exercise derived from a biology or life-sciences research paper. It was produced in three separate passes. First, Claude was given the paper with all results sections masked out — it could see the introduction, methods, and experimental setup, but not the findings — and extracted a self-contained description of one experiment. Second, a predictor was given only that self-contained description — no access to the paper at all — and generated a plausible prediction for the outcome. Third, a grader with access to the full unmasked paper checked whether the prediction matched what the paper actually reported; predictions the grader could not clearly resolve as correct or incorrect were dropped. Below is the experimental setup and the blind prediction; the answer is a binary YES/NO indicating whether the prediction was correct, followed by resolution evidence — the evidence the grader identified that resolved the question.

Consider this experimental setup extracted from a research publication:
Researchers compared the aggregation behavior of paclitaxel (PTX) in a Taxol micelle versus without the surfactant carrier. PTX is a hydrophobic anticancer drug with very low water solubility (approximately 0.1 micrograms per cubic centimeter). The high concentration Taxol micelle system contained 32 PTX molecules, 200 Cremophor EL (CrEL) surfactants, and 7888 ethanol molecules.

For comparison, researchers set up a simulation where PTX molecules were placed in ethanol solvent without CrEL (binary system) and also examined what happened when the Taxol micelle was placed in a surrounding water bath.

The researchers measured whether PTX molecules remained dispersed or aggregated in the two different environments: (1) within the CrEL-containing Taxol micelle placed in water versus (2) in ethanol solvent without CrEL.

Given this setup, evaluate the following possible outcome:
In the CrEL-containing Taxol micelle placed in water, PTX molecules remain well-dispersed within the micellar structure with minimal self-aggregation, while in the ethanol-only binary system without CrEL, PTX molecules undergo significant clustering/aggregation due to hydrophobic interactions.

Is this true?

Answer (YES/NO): YES